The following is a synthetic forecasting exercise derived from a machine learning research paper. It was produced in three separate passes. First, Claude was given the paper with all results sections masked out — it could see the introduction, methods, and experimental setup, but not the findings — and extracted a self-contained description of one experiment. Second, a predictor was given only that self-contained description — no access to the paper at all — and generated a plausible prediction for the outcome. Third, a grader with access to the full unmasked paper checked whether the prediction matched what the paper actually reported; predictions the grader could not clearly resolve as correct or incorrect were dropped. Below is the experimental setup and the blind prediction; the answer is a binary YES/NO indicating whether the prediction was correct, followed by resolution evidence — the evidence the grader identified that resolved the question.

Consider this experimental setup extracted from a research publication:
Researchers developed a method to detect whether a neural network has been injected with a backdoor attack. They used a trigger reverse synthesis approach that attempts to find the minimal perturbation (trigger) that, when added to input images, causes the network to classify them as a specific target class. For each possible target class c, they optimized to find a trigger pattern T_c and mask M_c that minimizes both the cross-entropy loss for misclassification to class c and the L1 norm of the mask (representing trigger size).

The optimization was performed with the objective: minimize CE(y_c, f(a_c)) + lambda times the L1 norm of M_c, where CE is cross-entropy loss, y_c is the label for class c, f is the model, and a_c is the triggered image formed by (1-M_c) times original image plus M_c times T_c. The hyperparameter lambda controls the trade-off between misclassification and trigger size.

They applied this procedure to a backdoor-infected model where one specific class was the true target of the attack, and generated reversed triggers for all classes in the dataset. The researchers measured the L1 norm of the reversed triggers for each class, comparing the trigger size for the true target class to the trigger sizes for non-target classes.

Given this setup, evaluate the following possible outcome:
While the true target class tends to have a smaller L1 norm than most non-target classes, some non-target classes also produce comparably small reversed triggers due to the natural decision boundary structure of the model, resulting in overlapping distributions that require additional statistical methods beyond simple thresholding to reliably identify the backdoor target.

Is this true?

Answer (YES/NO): NO